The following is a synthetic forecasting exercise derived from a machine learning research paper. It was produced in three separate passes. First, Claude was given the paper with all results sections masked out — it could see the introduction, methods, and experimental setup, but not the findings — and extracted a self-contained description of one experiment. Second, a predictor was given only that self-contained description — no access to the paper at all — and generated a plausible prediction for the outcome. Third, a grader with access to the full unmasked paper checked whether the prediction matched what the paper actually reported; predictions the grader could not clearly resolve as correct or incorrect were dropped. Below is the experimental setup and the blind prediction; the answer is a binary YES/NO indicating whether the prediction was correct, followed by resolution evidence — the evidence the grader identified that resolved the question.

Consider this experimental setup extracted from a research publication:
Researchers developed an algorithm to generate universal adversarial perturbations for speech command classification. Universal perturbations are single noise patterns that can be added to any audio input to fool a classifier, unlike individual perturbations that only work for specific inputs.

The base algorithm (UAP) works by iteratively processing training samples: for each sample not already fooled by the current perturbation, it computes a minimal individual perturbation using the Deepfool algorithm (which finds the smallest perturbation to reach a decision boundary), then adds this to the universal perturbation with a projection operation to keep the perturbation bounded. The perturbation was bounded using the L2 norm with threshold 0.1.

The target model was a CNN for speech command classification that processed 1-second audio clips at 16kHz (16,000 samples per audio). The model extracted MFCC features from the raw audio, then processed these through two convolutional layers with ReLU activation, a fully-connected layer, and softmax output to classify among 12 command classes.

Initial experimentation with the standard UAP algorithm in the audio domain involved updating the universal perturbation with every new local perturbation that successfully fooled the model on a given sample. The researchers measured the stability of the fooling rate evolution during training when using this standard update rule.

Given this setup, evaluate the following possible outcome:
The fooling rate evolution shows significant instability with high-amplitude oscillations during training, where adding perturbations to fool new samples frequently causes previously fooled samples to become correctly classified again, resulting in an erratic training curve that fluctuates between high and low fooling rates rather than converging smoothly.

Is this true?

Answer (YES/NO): YES